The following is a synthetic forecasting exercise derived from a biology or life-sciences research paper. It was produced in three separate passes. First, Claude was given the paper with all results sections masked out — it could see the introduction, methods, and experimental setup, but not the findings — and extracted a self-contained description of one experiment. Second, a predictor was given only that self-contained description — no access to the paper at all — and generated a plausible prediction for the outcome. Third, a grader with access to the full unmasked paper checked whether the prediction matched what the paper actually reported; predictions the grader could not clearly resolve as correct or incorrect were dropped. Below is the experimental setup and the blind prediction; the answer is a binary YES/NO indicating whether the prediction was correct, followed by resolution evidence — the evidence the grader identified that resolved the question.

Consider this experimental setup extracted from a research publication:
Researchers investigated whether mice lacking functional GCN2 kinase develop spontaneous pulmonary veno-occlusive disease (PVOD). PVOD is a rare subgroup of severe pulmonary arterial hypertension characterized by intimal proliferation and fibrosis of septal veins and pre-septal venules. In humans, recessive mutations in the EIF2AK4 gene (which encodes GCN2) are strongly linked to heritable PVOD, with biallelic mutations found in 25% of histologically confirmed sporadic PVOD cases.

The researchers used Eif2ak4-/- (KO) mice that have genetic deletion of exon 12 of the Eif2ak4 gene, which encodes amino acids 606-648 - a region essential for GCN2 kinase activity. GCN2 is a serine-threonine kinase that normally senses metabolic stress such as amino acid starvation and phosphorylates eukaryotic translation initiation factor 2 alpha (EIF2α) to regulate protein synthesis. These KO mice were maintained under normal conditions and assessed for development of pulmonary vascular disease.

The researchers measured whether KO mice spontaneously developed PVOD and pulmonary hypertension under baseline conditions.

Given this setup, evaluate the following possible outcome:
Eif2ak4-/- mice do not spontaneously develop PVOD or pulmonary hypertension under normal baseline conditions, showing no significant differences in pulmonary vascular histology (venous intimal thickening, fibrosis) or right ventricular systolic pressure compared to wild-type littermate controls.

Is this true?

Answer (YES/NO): YES